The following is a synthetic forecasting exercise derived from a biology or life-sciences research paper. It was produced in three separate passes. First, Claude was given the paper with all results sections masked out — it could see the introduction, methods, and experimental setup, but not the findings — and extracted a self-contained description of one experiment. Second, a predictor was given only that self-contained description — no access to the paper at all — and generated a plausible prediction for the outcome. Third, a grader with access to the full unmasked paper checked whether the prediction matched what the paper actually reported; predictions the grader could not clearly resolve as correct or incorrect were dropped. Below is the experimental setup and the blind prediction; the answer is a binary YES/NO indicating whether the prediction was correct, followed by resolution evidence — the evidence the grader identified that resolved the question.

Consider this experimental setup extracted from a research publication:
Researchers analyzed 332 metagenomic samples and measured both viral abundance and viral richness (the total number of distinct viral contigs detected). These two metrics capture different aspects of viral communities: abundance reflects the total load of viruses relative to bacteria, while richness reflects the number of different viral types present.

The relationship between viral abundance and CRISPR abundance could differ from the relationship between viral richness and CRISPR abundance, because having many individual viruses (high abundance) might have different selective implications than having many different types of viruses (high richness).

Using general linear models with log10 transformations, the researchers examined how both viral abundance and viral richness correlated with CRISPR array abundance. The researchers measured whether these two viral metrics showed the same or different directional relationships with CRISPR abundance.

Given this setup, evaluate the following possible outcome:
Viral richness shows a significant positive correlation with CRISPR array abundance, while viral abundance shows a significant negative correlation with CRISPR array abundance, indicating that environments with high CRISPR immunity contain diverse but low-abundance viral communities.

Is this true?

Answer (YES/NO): NO